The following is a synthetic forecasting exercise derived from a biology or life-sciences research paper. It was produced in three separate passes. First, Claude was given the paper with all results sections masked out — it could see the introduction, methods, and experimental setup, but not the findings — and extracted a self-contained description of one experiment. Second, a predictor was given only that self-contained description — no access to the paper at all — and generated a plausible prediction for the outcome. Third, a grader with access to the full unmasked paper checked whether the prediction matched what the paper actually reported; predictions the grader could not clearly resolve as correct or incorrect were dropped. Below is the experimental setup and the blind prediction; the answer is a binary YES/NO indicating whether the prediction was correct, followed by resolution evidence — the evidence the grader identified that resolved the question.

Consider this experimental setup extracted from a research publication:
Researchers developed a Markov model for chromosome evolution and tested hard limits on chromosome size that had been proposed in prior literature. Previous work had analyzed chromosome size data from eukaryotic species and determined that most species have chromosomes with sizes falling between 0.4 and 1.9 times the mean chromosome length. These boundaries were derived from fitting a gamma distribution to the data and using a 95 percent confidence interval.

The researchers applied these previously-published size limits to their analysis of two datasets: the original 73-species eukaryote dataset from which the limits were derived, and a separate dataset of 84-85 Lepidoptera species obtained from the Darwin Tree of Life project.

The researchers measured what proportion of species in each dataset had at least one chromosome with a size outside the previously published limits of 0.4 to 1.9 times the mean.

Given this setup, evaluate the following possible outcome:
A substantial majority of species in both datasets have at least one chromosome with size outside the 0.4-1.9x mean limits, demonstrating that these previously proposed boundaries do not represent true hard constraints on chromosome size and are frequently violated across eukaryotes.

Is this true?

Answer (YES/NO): NO